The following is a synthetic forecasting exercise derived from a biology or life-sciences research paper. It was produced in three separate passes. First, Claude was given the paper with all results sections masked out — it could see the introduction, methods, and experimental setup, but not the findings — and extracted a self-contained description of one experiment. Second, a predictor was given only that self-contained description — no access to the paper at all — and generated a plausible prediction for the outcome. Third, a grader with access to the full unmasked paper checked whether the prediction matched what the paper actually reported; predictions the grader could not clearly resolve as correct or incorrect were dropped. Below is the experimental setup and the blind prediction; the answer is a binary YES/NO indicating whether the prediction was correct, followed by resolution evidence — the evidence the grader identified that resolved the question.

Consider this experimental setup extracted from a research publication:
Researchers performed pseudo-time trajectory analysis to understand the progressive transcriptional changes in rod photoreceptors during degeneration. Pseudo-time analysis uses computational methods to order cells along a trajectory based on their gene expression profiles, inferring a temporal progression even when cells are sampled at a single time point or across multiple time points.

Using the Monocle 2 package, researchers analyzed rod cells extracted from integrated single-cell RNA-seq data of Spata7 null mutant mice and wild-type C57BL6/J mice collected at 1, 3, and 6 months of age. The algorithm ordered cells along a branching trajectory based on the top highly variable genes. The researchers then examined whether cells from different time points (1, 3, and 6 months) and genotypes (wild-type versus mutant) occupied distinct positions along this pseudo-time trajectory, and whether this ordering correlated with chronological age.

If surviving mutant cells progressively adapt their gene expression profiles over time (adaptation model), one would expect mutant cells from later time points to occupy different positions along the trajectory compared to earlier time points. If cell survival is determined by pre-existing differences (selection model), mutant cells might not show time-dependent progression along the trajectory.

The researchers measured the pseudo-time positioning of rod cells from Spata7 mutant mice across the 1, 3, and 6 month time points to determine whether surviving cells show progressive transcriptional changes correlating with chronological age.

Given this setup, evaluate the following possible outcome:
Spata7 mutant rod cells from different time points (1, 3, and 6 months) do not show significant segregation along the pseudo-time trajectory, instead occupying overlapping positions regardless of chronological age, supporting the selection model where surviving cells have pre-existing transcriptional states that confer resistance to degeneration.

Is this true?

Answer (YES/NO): NO